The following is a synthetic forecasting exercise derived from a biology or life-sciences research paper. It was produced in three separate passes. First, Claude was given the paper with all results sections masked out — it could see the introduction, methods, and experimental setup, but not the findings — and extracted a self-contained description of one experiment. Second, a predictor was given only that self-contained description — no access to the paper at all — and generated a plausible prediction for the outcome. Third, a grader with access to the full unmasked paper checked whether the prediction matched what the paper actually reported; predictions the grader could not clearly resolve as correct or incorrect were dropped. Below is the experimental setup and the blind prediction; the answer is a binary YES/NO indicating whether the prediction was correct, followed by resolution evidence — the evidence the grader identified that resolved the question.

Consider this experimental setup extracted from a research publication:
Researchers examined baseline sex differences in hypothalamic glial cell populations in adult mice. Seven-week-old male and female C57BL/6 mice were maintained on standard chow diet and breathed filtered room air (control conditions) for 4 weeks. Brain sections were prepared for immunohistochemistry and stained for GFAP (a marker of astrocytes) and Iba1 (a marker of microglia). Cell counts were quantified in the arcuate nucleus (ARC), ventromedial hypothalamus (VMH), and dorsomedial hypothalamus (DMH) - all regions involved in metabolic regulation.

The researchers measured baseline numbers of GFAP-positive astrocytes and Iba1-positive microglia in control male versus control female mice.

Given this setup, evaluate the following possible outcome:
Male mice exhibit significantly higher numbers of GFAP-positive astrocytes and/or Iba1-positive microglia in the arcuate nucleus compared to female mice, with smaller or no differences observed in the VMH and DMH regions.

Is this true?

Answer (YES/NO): NO